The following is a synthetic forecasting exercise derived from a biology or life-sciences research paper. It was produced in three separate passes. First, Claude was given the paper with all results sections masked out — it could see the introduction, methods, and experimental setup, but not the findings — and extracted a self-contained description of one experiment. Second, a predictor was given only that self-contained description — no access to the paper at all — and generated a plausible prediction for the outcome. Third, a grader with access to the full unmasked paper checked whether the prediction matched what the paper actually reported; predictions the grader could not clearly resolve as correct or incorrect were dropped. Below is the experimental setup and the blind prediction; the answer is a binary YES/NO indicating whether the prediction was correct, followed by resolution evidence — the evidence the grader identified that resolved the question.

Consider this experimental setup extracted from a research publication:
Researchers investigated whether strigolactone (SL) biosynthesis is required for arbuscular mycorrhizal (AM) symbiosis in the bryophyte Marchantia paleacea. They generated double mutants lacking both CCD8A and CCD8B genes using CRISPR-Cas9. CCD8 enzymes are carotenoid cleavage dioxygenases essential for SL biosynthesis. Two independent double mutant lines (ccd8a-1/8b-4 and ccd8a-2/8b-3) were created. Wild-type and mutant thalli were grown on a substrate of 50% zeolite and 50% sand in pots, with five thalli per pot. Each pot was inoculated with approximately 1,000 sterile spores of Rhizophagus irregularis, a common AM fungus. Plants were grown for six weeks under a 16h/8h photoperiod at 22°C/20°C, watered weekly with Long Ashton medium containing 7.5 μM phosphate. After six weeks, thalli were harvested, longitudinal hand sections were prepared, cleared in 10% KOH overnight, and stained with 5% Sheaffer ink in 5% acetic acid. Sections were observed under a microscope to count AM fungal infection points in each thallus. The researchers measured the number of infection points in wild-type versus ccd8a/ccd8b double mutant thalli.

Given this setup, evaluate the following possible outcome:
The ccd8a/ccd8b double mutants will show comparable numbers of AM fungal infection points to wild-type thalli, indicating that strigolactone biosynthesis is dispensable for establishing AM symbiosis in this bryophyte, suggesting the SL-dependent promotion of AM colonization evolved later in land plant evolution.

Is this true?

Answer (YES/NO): NO